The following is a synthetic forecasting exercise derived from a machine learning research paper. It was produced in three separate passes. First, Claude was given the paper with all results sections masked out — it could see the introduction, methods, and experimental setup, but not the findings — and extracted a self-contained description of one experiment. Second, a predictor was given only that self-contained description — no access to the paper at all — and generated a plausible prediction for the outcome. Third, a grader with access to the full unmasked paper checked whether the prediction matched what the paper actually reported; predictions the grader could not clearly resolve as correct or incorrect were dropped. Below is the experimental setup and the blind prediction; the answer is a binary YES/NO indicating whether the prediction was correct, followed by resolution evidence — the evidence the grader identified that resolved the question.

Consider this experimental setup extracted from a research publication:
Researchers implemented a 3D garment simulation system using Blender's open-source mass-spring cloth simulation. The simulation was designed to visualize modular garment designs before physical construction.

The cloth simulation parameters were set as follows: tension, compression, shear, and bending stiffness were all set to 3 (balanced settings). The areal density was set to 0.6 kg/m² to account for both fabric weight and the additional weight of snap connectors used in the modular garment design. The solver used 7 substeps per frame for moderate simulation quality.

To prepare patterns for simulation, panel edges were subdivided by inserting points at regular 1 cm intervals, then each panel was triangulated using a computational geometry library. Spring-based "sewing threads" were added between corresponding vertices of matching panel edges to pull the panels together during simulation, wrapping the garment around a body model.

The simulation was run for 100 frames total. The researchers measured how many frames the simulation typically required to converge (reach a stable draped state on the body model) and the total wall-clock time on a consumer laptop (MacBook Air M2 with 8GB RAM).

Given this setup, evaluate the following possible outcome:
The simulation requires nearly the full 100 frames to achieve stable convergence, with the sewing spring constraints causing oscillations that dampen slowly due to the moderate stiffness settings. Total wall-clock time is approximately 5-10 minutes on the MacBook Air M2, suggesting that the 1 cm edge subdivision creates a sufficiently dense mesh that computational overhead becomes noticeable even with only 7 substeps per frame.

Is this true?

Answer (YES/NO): NO